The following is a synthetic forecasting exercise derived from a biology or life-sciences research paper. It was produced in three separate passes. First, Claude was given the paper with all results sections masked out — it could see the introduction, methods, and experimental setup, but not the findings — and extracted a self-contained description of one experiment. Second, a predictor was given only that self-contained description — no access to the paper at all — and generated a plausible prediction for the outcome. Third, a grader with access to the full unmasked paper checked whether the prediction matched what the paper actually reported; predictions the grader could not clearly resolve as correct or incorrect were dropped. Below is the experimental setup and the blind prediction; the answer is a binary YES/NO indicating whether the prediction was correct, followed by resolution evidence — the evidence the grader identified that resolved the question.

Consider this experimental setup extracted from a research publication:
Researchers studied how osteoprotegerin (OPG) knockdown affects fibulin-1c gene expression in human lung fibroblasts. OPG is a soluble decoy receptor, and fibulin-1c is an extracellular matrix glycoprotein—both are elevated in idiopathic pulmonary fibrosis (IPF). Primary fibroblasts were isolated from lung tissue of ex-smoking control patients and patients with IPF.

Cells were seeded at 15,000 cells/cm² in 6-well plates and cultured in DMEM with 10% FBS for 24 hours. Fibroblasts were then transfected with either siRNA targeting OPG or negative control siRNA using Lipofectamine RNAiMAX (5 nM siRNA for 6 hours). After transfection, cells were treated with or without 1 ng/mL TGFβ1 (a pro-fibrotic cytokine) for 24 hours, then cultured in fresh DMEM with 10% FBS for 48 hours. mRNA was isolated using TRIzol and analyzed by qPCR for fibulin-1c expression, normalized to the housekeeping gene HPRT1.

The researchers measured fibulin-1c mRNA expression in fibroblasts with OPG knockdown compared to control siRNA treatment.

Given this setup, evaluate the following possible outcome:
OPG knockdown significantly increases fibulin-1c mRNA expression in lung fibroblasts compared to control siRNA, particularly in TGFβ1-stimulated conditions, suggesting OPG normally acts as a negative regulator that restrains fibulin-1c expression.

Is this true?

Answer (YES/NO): NO